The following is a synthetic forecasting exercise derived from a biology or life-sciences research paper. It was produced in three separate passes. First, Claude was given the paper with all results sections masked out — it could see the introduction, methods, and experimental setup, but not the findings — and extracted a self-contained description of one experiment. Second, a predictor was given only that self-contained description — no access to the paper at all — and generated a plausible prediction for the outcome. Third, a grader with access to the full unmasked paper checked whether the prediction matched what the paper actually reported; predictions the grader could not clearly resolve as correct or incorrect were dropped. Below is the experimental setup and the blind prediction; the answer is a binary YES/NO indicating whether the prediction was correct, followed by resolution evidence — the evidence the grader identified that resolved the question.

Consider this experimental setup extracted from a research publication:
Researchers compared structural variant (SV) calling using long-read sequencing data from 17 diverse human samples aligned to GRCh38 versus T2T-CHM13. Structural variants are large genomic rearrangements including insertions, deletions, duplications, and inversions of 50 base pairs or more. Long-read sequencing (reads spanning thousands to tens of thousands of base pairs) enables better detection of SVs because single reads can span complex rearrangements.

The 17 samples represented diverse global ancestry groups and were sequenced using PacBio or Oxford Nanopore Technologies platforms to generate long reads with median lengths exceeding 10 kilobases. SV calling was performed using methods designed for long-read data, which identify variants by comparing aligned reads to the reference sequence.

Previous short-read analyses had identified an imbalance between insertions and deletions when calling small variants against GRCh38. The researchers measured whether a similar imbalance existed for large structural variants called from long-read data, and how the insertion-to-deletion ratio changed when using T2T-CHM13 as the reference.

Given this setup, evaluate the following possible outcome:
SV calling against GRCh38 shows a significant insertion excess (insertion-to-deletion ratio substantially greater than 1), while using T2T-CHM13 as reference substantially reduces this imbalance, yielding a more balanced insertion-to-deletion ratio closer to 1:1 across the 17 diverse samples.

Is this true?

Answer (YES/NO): YES